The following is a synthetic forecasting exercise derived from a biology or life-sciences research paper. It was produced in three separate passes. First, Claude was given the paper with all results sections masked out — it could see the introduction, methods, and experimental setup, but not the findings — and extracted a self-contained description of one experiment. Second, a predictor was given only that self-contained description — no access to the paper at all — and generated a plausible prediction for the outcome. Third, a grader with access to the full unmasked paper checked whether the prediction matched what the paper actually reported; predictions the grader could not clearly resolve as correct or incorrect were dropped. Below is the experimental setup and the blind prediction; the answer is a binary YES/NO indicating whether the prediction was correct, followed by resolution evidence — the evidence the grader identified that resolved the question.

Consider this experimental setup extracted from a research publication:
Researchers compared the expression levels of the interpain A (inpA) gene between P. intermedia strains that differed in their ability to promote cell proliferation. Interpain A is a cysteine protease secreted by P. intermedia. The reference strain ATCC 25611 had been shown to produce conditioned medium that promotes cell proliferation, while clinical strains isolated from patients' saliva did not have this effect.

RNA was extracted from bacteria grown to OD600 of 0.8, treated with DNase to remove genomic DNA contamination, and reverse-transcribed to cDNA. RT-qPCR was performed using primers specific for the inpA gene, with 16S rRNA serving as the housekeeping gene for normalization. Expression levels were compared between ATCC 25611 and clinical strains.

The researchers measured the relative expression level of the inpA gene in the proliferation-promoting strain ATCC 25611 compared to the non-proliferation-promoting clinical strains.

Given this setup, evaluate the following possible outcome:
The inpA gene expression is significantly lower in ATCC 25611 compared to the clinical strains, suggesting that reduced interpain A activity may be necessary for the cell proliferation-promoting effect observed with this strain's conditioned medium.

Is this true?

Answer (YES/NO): NO